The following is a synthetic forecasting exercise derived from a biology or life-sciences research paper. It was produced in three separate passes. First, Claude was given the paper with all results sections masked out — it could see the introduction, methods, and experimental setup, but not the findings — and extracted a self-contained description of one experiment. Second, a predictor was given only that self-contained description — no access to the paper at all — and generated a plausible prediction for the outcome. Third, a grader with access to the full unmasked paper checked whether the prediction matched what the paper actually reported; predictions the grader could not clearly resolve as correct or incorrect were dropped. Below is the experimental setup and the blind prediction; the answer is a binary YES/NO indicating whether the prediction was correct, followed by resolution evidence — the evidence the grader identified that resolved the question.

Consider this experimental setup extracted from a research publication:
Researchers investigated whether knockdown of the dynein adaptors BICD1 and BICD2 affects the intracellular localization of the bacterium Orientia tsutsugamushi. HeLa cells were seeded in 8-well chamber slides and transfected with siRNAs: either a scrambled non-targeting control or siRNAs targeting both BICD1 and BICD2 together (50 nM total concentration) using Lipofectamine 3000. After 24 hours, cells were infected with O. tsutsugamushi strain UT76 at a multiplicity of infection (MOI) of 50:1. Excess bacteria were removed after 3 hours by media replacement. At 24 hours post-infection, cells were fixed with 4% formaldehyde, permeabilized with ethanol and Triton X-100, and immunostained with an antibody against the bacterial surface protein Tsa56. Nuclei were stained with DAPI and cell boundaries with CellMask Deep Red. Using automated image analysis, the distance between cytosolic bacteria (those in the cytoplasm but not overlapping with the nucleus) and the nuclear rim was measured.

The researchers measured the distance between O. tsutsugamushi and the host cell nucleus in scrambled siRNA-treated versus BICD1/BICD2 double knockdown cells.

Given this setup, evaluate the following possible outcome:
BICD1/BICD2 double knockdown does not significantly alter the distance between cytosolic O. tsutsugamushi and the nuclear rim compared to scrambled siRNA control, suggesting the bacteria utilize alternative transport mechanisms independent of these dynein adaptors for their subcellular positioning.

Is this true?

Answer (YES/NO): NO